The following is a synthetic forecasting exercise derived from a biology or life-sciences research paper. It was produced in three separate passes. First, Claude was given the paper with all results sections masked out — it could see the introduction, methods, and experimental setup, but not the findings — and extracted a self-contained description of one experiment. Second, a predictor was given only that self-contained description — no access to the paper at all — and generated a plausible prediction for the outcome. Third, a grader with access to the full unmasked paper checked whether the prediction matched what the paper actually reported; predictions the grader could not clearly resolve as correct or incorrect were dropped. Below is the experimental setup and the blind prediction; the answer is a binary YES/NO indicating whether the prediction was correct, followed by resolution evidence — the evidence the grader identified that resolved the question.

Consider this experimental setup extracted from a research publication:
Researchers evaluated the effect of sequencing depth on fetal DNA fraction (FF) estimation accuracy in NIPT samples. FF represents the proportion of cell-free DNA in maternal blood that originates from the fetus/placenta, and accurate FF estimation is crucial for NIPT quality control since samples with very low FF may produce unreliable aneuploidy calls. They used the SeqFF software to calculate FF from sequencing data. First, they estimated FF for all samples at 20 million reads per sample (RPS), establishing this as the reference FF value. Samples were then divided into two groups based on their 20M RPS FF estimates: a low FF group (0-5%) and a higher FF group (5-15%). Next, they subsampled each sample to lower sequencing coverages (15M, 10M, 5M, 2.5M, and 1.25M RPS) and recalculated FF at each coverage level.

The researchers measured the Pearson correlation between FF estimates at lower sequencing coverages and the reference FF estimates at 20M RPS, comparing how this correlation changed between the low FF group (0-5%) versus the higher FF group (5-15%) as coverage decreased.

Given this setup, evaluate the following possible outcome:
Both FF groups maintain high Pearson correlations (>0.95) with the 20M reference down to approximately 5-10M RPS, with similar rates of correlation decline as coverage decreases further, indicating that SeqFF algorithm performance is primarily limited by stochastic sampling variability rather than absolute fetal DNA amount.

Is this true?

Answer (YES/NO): NO